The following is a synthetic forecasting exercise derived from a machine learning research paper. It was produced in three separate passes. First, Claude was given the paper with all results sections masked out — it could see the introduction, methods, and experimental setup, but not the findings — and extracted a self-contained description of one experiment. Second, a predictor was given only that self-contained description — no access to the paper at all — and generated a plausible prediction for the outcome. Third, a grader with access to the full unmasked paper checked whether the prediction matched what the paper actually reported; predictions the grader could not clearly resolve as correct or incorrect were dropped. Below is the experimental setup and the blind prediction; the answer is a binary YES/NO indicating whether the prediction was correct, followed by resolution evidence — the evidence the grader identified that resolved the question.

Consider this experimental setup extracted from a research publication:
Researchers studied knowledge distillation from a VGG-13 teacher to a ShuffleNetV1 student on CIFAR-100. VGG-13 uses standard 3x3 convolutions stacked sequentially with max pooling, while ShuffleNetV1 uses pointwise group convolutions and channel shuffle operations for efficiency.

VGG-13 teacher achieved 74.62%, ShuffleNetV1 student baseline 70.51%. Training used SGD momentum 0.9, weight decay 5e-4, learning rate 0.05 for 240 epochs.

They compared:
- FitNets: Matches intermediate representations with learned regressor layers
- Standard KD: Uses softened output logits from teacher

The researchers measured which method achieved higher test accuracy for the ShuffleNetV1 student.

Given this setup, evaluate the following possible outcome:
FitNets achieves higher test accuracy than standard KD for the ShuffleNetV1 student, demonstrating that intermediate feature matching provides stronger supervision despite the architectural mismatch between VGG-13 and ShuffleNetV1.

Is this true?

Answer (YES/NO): YES